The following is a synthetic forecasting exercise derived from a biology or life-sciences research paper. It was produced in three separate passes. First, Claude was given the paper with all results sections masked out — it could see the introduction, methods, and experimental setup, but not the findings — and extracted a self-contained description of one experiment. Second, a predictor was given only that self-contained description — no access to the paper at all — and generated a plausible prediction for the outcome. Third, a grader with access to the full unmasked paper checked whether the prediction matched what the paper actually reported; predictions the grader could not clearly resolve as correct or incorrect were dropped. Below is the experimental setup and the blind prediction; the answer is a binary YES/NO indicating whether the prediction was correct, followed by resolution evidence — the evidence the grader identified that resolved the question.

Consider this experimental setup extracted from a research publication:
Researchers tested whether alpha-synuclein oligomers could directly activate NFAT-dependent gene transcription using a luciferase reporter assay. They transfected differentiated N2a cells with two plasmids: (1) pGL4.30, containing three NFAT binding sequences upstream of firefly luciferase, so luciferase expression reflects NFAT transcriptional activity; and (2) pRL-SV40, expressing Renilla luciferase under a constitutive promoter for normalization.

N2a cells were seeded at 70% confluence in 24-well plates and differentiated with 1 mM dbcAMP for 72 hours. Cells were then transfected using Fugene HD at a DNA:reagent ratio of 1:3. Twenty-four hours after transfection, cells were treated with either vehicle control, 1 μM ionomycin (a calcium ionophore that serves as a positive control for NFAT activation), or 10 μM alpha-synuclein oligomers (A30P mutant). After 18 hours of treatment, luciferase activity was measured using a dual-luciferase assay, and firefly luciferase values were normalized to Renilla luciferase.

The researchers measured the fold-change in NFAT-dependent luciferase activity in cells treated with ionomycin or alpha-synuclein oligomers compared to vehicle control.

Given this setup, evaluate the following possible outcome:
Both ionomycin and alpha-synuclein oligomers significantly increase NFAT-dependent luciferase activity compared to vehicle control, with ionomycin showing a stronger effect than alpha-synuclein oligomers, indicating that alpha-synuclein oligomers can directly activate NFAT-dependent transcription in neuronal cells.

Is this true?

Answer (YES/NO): YES